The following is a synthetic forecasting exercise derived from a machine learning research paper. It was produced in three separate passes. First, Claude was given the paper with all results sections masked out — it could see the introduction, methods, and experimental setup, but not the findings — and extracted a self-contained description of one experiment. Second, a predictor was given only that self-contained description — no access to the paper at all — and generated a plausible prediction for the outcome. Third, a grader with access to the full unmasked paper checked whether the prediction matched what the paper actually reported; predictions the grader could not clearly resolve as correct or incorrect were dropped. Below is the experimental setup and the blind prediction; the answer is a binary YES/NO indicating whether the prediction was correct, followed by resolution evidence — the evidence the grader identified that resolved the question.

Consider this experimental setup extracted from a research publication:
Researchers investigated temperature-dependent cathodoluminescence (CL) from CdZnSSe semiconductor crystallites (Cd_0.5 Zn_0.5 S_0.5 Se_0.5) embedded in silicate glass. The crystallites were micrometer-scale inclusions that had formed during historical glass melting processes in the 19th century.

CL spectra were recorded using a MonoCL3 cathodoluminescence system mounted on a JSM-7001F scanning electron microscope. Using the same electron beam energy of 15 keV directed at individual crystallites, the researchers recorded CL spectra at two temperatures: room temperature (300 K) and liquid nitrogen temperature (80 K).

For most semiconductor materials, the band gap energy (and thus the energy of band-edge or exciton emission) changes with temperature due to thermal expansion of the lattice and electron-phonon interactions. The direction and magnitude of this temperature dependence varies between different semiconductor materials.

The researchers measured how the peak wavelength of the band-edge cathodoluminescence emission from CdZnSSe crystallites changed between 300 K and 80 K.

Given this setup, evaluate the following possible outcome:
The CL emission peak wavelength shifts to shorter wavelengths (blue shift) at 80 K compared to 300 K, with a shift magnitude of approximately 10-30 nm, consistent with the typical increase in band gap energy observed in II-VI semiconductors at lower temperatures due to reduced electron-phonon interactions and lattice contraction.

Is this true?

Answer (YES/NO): NO